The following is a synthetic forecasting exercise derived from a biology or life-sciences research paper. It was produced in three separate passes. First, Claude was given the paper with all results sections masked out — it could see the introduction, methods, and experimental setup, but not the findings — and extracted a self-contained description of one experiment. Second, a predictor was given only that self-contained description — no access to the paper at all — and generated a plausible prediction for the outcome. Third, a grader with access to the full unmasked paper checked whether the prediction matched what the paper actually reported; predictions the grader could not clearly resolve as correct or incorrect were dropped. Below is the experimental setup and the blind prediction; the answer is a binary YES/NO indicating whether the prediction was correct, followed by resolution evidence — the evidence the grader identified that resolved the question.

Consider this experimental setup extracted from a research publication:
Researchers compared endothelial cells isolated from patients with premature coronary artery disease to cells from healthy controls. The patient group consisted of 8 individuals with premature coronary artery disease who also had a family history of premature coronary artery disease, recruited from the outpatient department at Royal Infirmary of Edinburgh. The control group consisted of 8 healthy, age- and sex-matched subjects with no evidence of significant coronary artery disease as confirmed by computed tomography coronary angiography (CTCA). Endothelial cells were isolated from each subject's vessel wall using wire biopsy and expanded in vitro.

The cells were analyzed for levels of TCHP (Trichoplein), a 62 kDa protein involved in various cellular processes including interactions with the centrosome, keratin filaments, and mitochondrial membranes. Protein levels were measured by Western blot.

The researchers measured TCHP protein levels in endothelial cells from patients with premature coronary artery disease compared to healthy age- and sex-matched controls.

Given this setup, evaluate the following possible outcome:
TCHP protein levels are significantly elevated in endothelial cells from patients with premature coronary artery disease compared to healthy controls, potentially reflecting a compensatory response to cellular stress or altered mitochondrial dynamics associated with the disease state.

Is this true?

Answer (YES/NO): NO